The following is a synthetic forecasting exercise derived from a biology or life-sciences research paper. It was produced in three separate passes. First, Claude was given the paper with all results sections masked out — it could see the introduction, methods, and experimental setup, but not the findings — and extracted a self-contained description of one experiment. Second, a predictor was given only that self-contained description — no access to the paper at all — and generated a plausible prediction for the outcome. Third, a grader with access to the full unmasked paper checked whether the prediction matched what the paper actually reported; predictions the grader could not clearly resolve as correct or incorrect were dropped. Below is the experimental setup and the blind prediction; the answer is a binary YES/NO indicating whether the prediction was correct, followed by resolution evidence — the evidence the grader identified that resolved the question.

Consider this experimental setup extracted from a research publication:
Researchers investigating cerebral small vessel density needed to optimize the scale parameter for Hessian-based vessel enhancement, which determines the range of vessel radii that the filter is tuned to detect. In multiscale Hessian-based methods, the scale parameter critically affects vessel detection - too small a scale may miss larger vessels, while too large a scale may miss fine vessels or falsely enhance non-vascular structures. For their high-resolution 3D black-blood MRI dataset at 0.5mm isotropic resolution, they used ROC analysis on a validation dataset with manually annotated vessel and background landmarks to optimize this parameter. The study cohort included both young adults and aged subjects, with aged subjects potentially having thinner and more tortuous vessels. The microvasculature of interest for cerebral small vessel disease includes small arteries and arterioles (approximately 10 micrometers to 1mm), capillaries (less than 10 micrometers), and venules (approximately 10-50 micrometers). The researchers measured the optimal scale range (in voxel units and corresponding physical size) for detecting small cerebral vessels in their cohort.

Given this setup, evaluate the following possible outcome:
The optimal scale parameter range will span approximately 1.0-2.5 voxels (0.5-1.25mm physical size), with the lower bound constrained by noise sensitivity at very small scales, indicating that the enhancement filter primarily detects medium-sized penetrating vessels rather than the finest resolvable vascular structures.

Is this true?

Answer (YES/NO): NO